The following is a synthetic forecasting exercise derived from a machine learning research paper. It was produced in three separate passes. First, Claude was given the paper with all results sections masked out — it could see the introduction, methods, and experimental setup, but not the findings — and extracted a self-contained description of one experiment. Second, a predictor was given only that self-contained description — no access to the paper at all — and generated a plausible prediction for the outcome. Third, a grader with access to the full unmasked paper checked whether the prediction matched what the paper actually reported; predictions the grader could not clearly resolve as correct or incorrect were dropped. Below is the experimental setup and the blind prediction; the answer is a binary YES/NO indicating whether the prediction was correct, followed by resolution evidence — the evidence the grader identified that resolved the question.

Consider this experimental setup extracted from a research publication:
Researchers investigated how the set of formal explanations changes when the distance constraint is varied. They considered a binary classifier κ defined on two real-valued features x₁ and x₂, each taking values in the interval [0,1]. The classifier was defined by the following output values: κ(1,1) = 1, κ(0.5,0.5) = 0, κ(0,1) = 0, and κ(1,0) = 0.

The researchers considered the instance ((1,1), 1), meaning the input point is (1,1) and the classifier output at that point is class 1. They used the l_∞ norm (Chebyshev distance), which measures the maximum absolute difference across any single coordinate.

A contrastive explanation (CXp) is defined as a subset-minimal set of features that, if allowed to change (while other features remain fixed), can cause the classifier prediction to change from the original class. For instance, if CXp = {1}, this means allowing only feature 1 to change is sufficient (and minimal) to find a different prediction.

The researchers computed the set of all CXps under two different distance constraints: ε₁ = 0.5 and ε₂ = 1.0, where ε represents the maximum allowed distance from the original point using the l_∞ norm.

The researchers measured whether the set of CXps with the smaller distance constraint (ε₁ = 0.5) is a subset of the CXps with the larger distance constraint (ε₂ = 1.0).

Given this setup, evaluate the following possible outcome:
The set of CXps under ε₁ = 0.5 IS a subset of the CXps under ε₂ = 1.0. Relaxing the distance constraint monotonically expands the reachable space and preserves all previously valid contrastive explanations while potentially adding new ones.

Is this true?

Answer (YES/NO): NO